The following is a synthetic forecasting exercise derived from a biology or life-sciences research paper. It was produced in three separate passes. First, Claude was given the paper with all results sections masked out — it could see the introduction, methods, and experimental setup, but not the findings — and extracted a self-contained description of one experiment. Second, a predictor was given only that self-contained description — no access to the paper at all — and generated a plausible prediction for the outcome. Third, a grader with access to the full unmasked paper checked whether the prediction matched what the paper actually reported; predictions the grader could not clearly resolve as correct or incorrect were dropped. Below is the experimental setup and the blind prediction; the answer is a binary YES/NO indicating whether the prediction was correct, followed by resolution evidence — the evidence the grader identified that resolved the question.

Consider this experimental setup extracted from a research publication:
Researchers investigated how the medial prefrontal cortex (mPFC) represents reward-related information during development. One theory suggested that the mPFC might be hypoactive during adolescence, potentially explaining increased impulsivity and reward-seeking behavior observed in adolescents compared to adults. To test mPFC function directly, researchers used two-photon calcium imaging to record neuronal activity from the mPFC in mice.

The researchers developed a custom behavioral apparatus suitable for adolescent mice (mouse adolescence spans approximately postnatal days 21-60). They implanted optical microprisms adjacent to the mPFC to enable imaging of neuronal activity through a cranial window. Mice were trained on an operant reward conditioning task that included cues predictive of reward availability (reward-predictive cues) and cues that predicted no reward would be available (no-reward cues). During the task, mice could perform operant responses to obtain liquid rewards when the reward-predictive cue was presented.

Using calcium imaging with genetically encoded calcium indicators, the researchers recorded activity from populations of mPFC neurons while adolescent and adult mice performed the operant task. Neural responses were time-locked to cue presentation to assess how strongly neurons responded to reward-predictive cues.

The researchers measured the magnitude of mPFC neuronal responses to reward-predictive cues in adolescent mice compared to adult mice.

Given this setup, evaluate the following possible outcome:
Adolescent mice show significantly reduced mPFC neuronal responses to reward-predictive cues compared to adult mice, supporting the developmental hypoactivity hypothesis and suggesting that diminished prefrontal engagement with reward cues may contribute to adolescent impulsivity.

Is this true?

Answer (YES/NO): NO